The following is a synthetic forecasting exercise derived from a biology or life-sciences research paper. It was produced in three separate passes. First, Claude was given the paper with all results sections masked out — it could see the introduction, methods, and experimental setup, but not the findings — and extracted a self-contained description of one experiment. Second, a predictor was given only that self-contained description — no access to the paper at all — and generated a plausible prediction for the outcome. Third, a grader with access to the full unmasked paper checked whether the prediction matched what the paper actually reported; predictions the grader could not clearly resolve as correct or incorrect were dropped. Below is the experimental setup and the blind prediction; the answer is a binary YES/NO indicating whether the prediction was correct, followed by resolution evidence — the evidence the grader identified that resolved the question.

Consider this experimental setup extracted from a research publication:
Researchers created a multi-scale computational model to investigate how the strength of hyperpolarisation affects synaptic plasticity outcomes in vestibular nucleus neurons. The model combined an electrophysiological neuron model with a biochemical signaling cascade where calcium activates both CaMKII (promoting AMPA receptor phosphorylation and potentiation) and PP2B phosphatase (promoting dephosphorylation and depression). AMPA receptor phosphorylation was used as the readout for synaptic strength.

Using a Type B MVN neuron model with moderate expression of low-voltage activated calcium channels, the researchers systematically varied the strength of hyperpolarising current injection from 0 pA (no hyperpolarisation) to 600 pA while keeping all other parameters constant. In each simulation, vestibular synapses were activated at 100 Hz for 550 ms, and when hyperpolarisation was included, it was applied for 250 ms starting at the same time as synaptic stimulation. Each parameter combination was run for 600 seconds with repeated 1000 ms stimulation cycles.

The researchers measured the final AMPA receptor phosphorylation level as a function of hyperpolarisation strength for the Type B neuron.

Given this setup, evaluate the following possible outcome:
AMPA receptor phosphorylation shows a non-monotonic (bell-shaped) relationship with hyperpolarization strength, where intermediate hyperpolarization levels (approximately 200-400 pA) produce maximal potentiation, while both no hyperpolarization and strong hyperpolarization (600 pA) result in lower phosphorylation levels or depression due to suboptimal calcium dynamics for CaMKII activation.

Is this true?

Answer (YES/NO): NO